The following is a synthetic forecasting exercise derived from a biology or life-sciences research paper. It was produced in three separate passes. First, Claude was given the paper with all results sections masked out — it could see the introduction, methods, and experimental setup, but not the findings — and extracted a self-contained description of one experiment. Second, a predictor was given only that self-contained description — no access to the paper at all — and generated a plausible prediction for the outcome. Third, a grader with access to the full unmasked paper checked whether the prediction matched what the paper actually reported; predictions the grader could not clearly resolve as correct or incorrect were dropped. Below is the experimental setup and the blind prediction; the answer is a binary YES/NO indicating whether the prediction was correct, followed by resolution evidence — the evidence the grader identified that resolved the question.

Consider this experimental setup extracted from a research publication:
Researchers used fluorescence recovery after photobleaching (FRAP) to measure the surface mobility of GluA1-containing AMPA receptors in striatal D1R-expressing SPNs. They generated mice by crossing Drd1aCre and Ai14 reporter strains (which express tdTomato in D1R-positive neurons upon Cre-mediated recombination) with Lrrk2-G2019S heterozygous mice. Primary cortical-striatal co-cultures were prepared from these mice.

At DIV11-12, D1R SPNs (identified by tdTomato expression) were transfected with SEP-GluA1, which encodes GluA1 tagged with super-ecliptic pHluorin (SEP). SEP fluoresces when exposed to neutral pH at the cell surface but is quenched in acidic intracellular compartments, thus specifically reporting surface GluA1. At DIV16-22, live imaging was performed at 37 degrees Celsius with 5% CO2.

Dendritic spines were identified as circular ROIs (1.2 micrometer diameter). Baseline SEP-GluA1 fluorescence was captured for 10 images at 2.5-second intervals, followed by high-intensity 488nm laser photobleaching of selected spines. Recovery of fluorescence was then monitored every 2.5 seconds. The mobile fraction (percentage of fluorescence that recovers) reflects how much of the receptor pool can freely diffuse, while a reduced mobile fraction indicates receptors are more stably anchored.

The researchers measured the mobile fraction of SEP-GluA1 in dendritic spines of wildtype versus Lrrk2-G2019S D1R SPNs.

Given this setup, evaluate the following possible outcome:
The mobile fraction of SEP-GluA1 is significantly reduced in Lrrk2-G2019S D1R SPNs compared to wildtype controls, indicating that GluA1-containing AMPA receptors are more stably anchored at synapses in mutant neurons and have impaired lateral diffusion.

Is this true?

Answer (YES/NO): YES